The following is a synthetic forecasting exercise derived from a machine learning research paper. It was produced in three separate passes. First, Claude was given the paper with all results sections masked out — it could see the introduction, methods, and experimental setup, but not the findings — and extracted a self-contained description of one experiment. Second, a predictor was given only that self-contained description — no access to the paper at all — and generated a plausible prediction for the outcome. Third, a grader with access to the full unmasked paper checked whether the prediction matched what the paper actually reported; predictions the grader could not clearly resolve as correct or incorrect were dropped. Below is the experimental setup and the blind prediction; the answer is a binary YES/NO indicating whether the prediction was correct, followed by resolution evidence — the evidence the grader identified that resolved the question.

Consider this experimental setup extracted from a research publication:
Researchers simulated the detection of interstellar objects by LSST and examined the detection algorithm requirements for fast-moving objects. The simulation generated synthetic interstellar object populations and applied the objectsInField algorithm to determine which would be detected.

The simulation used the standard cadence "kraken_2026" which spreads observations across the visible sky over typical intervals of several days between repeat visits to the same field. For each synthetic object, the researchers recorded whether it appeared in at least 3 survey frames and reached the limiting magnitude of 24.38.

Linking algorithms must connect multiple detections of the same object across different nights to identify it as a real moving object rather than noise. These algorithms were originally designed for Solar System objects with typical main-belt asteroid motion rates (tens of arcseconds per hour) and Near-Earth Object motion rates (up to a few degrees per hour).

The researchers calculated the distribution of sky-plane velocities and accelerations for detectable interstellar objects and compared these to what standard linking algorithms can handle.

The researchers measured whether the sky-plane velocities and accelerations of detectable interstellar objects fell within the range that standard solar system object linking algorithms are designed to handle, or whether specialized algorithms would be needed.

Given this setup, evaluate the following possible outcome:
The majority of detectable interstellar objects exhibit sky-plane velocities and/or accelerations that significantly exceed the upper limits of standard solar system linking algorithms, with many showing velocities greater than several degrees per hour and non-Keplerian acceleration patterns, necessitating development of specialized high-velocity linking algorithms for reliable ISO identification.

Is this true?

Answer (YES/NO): NO